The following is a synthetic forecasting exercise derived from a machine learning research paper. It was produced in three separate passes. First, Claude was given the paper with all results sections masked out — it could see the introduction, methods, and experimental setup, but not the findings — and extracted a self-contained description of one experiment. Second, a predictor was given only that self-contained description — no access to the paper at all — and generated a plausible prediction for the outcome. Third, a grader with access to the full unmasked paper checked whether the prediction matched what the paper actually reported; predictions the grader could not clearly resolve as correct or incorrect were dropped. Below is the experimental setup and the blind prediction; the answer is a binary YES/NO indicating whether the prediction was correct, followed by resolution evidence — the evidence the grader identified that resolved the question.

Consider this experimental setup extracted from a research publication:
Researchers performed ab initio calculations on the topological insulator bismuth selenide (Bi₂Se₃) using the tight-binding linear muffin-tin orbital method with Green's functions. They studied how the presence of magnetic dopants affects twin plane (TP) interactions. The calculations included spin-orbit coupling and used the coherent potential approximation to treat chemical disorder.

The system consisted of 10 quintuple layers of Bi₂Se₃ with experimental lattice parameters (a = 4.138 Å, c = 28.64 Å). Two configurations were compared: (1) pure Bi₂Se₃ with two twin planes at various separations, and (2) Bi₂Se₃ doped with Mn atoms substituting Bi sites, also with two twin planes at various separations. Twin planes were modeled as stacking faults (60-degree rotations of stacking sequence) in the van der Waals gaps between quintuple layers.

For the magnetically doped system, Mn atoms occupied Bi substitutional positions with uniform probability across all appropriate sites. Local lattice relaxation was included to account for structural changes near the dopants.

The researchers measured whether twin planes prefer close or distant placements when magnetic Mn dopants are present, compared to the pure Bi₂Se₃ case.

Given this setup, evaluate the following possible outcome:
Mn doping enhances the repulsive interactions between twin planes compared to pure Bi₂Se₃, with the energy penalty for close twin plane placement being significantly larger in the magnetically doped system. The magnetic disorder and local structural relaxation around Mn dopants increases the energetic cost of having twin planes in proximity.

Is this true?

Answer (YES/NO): NO